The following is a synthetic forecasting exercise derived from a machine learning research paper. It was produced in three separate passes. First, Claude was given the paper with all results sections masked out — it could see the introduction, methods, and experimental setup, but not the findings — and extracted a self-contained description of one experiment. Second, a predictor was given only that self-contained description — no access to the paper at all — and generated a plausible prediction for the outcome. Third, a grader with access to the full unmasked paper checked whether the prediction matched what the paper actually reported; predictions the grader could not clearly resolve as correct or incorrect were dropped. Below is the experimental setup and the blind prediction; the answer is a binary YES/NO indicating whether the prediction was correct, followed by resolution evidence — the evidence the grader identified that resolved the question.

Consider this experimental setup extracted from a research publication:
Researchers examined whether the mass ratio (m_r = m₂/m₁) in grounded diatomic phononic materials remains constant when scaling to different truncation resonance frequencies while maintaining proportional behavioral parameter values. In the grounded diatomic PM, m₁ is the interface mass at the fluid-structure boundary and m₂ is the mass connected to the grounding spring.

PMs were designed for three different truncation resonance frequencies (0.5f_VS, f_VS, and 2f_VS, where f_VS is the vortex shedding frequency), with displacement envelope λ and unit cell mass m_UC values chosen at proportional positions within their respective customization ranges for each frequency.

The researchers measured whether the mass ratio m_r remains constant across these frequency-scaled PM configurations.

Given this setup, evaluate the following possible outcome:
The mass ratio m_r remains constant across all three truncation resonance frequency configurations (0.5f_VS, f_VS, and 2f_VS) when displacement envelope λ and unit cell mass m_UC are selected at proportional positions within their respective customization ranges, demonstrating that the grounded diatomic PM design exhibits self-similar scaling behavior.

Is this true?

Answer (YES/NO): YES